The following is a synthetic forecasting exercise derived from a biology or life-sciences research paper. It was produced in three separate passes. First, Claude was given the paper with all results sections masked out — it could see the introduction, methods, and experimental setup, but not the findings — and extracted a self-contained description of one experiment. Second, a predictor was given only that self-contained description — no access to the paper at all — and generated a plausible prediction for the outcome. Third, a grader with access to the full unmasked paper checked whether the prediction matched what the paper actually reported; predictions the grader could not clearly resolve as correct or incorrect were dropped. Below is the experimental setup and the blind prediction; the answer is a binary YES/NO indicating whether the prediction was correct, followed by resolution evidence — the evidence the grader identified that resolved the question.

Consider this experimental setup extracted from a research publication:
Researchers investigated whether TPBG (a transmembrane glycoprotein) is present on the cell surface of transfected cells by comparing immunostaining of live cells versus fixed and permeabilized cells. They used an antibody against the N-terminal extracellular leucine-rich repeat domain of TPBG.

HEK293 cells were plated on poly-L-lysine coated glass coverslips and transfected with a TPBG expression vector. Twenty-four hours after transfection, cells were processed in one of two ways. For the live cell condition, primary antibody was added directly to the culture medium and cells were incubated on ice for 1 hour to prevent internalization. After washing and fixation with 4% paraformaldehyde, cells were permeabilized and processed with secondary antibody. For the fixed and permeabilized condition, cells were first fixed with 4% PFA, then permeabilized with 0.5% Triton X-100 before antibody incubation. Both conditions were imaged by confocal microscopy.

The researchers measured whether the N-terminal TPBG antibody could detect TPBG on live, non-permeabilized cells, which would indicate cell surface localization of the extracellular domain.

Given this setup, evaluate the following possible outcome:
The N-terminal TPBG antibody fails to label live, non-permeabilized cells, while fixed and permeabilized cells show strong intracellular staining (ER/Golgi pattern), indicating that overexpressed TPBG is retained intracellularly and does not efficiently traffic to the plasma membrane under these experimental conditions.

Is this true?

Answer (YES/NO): NO